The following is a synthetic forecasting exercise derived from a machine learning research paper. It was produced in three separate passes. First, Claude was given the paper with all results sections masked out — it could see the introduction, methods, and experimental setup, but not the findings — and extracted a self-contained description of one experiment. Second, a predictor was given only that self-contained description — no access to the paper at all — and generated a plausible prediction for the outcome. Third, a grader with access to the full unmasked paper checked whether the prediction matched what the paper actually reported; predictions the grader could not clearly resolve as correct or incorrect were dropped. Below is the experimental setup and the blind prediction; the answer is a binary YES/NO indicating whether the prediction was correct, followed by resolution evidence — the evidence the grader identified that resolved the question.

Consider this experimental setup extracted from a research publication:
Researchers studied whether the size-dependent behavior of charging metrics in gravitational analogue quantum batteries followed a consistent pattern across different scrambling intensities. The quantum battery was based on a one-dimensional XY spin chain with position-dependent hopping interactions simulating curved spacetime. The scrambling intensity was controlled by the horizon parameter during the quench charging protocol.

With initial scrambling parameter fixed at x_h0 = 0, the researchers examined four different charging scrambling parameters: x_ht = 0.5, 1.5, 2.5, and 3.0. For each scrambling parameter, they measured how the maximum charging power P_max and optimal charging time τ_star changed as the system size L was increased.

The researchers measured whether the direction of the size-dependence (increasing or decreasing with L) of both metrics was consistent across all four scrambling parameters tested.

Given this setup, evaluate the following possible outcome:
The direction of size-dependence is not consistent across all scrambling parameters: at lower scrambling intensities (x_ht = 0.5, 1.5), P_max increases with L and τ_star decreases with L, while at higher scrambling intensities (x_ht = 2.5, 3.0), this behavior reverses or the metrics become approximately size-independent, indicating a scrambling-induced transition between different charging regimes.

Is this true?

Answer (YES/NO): NO